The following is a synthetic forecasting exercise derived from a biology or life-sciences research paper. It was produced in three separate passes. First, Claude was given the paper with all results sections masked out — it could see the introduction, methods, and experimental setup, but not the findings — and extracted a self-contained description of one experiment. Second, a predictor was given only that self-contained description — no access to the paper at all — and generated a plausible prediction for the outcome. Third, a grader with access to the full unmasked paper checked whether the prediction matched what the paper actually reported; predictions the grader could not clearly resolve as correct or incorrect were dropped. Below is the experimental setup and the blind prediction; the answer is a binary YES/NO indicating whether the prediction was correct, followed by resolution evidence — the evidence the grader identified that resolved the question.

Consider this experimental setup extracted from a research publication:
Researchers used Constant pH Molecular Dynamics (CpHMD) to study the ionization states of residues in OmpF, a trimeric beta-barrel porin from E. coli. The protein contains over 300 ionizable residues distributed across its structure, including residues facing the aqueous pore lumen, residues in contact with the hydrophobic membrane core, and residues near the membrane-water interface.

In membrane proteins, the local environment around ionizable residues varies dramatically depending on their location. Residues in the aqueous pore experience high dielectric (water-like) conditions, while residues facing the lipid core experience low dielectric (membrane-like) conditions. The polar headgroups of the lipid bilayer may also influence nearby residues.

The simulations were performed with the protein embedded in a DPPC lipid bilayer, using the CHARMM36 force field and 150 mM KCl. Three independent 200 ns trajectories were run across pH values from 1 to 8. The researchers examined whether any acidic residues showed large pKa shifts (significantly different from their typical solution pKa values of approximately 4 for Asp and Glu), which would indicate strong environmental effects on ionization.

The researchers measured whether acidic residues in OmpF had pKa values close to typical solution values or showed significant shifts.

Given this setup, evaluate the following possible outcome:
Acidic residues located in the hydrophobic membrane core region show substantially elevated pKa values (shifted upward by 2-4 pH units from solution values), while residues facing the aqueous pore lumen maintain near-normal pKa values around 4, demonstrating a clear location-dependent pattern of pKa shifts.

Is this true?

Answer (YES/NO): NO